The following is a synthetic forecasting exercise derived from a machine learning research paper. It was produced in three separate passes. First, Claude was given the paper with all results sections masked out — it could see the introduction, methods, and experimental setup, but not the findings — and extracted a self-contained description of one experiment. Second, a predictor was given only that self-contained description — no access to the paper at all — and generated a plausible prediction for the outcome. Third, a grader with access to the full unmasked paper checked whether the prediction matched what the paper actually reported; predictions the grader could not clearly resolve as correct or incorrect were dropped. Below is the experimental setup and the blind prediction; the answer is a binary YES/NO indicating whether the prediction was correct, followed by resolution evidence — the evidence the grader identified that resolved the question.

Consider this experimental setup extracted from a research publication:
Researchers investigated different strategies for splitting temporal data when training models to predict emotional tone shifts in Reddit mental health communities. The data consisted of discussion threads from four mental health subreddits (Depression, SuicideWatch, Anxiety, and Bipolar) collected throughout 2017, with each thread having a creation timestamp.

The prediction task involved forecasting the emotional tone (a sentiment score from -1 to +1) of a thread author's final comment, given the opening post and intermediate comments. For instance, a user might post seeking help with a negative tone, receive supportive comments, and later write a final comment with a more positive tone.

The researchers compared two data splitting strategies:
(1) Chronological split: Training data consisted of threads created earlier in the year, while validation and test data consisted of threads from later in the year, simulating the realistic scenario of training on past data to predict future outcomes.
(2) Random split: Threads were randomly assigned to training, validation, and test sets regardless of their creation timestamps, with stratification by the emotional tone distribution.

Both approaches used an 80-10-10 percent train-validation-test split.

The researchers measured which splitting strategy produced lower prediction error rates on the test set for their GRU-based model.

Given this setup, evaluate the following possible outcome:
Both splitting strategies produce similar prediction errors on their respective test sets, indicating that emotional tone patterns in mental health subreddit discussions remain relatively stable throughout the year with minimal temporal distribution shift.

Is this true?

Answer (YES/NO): NO